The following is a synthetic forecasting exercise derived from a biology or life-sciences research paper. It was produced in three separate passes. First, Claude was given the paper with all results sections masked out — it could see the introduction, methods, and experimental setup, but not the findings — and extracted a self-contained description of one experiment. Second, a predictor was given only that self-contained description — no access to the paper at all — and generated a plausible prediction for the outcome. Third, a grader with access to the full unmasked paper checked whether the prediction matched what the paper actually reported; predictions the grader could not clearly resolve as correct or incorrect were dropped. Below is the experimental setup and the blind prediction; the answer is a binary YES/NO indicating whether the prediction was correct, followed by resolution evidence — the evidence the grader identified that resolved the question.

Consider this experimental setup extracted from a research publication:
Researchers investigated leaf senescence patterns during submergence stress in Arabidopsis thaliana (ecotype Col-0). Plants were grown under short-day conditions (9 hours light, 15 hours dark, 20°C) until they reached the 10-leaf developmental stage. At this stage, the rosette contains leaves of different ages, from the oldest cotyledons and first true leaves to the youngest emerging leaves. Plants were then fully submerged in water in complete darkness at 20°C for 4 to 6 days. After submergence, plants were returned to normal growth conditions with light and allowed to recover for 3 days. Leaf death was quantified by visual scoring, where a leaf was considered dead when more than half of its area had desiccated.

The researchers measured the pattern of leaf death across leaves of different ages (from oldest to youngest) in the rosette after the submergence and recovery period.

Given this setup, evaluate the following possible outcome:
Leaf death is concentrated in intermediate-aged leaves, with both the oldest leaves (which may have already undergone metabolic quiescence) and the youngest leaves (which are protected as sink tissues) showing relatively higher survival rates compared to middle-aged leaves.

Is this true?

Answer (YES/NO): NO